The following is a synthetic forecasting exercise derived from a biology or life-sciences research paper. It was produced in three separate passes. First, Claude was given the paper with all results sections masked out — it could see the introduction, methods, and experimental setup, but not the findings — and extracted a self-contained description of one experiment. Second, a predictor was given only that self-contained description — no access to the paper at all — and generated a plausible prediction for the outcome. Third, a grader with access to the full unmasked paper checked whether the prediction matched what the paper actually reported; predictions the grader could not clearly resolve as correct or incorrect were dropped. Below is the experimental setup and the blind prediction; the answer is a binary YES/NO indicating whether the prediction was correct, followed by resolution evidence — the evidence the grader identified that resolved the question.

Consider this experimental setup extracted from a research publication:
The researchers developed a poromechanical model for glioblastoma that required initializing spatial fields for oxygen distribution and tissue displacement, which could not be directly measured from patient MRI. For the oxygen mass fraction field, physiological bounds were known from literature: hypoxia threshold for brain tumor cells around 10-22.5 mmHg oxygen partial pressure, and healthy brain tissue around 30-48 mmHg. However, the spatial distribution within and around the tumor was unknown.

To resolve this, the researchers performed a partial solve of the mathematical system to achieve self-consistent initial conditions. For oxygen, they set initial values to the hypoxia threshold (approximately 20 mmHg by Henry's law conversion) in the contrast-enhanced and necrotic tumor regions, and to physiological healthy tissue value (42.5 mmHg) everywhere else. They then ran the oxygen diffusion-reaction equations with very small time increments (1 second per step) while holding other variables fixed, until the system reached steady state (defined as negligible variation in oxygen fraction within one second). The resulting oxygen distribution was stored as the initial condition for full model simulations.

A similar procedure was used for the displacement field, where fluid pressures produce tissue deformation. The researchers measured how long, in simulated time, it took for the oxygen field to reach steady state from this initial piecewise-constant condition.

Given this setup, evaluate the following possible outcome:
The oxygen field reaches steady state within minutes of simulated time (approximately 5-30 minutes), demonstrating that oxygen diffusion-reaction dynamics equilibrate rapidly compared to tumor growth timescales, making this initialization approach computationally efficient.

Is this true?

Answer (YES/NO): NO